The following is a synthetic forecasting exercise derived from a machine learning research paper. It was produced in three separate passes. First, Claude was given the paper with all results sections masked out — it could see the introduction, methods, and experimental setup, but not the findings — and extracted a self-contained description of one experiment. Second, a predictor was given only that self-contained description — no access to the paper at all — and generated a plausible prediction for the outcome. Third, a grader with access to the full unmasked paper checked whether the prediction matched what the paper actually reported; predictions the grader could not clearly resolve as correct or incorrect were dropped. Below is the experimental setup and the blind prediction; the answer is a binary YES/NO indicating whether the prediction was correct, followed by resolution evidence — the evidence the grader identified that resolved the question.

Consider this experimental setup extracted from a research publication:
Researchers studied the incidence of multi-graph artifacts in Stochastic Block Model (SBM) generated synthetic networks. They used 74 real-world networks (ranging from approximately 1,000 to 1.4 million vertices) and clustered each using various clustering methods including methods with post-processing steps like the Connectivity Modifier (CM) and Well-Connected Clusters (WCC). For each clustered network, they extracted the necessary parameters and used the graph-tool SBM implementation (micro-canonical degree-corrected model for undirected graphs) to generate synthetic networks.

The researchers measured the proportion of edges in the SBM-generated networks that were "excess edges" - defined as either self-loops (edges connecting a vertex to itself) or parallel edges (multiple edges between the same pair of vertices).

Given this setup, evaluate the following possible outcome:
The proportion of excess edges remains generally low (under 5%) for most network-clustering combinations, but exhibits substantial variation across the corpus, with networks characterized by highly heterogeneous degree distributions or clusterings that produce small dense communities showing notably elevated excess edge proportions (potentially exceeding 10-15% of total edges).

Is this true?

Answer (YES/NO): NO